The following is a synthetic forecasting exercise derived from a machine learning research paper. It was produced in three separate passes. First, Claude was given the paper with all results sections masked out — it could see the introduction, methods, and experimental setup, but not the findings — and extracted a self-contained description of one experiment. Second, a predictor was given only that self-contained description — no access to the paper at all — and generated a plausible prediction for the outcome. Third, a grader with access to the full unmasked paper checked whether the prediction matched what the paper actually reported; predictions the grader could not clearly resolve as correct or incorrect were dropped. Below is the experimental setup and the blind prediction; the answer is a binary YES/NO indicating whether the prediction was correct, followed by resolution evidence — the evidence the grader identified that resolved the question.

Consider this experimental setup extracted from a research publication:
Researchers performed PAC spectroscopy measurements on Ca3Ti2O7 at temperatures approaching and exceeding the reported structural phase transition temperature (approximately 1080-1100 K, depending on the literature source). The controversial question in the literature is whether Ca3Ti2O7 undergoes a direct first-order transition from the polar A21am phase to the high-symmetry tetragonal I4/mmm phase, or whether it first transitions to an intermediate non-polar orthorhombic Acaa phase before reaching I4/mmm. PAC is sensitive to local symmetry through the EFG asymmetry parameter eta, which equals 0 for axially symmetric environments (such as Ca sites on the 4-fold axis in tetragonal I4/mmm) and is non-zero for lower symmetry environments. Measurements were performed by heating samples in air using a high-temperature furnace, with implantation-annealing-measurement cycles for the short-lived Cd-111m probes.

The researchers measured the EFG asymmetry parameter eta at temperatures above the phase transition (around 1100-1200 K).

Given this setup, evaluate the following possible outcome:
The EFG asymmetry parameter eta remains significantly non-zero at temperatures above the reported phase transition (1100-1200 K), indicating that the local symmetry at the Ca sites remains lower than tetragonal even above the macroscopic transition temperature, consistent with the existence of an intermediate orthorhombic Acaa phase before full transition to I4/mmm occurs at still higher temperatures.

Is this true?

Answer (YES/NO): YES